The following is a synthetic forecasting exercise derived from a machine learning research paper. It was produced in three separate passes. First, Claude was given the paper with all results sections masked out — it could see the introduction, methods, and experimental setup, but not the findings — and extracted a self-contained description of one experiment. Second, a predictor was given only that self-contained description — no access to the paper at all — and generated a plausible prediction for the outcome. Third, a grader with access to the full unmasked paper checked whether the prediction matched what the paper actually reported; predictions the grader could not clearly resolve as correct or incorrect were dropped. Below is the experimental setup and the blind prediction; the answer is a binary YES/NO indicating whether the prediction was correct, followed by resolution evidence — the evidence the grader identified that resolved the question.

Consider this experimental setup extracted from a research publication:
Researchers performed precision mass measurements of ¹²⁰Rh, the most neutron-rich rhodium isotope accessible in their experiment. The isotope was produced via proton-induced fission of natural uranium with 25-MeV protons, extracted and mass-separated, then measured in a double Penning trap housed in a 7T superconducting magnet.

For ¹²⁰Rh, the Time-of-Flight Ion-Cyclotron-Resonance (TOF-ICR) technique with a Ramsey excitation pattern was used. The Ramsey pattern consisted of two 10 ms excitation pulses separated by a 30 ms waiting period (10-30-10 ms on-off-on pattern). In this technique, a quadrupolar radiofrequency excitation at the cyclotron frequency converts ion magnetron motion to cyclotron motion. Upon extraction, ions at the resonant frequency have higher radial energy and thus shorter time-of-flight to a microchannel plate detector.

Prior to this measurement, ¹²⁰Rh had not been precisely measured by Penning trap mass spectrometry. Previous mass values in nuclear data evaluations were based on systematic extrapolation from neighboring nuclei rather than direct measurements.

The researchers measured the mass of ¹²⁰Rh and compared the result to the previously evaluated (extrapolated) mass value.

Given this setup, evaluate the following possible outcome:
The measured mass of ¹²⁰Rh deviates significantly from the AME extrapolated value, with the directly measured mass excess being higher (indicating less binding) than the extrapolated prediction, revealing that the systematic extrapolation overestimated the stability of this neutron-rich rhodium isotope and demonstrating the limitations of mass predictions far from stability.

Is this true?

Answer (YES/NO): NO